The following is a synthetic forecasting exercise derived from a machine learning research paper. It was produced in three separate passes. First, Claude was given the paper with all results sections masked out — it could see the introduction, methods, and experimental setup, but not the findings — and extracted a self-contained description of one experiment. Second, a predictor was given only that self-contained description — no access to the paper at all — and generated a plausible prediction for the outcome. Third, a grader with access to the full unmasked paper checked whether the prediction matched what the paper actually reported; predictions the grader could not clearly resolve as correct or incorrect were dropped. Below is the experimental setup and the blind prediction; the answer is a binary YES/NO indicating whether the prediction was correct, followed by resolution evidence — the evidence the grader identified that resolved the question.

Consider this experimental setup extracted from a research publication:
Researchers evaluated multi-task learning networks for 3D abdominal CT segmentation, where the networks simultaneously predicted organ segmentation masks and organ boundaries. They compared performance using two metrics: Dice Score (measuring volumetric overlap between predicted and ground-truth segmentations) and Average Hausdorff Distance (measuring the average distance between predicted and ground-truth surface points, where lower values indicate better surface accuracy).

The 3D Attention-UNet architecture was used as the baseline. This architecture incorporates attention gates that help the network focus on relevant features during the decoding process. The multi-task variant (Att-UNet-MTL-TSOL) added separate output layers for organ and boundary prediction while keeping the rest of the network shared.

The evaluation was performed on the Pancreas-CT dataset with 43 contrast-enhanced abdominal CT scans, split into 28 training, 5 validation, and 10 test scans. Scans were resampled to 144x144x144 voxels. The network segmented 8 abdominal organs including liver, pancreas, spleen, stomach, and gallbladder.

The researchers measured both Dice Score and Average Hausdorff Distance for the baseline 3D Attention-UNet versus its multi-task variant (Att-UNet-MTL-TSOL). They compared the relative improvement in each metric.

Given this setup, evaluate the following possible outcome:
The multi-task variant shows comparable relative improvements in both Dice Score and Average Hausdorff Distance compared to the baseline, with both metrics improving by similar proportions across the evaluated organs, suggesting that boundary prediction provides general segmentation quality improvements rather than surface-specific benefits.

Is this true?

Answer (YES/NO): NO